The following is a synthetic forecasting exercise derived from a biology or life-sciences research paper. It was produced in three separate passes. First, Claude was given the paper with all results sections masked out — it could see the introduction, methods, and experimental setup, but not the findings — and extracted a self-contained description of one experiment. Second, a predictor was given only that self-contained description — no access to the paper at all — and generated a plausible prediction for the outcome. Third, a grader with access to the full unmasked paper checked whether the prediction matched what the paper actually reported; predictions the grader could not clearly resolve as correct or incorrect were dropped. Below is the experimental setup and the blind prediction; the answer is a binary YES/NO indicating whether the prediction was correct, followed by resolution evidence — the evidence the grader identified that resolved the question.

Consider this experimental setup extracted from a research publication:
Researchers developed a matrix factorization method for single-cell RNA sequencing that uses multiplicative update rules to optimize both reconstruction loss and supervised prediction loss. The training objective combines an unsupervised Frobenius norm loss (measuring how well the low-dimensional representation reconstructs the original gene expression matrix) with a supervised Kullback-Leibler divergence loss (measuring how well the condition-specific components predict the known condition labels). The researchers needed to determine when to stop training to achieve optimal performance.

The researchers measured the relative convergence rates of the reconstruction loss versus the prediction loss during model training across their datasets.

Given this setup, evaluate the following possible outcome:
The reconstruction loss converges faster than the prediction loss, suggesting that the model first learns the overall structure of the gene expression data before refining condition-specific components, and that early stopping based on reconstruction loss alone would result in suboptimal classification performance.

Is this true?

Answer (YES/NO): NO